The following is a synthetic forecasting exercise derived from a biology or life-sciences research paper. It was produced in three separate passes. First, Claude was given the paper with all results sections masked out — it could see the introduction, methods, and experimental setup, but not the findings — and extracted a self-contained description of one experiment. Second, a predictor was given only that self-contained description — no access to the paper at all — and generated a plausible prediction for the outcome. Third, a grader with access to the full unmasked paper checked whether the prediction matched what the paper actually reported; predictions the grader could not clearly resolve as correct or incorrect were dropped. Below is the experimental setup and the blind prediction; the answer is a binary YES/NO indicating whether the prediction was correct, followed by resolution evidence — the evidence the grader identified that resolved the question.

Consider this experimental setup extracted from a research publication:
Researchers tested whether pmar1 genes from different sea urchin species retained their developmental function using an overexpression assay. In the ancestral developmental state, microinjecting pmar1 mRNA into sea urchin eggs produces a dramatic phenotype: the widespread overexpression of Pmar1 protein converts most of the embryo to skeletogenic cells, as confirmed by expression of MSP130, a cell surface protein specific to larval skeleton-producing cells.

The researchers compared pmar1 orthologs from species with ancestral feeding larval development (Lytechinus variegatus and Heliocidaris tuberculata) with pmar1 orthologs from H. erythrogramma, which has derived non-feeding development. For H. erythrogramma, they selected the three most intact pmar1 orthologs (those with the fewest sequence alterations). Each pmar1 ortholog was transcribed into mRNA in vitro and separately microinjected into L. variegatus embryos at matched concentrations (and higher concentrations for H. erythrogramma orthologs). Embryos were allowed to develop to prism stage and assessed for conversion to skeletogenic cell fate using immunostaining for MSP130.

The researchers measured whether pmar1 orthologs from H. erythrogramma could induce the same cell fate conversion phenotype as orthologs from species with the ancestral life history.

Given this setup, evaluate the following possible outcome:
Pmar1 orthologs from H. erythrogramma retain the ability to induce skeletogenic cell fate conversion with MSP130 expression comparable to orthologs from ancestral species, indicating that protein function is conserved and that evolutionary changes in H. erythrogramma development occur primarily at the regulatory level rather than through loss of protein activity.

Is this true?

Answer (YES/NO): NO